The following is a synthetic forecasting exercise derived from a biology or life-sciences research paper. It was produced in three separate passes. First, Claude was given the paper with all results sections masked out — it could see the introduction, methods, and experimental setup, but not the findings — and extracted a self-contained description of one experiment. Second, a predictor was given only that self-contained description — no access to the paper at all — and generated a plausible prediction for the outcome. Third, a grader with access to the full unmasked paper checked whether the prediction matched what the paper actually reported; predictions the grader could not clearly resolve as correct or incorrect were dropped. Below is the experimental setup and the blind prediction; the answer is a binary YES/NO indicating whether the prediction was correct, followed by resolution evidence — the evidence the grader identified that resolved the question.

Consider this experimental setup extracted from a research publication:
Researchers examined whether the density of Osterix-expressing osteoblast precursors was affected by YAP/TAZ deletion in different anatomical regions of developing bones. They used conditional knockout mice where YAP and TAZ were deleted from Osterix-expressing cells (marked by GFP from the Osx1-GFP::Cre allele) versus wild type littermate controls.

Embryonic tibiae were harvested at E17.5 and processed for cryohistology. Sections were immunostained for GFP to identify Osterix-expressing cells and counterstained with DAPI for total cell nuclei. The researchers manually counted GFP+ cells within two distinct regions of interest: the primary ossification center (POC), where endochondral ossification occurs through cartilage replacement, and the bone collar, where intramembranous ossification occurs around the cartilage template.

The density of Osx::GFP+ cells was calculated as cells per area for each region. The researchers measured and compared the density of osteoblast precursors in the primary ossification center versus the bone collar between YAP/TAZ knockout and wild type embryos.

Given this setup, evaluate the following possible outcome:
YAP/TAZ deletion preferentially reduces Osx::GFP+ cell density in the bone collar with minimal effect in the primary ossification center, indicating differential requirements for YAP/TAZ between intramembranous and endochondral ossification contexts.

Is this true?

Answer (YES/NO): NO